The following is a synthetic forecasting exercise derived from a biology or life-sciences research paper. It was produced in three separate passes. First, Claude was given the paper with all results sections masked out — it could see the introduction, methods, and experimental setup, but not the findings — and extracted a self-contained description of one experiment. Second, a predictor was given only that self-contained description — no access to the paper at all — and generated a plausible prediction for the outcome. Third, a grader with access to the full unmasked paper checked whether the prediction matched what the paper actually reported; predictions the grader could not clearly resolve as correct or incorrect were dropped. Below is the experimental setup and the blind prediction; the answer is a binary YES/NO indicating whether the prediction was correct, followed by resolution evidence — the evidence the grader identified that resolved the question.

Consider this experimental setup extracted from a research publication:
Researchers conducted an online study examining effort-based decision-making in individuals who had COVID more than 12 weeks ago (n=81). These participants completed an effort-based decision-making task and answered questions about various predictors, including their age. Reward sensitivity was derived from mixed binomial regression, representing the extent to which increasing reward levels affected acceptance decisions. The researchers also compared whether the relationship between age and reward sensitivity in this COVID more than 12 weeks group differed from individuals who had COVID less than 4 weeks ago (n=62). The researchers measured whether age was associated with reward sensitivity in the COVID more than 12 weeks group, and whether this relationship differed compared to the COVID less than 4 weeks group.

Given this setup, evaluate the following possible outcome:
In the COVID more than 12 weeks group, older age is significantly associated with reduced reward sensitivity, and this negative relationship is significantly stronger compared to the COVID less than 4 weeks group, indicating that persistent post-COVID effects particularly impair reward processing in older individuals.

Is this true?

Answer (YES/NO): YES